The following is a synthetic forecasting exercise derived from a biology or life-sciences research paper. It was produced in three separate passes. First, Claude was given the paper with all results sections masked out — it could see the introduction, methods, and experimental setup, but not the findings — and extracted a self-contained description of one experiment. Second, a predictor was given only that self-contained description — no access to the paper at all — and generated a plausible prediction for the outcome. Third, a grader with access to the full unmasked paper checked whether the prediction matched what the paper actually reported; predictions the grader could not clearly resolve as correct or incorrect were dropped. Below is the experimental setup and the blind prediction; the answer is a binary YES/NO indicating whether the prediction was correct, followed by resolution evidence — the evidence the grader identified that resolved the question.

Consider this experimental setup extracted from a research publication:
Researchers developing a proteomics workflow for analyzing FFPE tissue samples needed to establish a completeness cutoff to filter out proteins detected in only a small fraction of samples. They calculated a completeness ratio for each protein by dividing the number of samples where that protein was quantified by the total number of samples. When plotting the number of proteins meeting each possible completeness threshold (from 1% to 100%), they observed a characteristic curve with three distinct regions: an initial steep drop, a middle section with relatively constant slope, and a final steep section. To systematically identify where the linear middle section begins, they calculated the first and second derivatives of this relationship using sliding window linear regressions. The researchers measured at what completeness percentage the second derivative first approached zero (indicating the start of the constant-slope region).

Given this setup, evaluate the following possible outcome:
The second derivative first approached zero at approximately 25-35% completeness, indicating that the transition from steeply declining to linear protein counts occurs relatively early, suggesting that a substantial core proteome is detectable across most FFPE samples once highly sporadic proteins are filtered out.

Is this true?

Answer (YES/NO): NO